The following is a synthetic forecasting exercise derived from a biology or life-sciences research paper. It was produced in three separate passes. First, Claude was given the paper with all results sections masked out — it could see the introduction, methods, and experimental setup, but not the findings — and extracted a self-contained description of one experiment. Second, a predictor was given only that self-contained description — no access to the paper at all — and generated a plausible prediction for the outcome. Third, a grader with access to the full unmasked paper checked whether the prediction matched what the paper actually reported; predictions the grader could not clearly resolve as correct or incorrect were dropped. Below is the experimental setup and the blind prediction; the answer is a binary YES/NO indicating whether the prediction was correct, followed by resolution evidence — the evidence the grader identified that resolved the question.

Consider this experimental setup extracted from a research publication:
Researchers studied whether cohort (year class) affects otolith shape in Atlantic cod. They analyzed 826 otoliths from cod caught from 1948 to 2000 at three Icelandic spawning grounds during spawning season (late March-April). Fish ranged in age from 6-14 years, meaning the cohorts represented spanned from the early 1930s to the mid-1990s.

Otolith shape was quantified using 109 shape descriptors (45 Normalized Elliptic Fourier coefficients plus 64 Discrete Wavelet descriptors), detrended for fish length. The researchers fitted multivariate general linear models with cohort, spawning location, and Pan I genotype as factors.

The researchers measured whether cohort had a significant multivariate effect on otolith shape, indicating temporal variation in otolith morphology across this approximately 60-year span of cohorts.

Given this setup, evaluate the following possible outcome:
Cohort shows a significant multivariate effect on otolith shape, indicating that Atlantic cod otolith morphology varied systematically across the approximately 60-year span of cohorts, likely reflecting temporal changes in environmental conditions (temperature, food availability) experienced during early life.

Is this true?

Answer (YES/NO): YES